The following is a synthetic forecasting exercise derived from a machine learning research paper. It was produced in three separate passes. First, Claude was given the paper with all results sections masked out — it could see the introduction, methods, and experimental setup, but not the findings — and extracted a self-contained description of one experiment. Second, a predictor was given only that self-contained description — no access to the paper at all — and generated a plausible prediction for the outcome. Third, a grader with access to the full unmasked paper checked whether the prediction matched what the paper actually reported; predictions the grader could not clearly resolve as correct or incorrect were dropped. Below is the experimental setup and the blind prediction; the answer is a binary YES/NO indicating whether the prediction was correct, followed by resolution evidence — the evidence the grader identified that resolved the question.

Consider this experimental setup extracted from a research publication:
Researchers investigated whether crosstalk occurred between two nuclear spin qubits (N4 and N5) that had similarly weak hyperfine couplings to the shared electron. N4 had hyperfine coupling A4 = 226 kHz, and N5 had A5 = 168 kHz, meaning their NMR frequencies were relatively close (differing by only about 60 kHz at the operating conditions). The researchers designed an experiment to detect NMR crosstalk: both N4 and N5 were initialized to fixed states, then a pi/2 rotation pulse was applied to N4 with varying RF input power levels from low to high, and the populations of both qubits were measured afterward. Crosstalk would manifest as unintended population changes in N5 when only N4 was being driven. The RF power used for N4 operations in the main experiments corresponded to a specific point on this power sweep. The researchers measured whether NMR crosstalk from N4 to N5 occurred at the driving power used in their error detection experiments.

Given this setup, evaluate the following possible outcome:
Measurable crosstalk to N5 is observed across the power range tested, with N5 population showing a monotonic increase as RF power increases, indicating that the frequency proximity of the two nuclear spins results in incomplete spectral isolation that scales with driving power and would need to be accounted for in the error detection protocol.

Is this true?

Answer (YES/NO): NO